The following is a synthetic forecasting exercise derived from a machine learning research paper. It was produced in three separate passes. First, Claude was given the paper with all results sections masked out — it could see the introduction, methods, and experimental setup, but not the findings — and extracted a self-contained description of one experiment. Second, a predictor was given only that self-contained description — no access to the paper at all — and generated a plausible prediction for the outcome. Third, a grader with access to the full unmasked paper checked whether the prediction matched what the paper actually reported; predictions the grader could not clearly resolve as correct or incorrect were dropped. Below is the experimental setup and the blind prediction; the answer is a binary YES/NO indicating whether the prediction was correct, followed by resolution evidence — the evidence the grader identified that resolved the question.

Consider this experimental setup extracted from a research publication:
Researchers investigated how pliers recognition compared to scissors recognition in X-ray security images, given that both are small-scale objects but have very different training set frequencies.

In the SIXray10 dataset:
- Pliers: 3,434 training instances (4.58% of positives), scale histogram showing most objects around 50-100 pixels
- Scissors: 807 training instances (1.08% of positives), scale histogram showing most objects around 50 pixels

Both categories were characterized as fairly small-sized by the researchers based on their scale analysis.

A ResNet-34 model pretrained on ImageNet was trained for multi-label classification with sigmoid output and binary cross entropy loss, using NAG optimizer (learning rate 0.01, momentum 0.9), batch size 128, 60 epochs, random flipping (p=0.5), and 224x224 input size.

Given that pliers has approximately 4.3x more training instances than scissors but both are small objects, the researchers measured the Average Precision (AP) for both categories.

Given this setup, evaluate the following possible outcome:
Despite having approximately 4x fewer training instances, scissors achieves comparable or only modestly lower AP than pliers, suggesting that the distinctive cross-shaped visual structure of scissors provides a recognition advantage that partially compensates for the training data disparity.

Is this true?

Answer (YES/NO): NO